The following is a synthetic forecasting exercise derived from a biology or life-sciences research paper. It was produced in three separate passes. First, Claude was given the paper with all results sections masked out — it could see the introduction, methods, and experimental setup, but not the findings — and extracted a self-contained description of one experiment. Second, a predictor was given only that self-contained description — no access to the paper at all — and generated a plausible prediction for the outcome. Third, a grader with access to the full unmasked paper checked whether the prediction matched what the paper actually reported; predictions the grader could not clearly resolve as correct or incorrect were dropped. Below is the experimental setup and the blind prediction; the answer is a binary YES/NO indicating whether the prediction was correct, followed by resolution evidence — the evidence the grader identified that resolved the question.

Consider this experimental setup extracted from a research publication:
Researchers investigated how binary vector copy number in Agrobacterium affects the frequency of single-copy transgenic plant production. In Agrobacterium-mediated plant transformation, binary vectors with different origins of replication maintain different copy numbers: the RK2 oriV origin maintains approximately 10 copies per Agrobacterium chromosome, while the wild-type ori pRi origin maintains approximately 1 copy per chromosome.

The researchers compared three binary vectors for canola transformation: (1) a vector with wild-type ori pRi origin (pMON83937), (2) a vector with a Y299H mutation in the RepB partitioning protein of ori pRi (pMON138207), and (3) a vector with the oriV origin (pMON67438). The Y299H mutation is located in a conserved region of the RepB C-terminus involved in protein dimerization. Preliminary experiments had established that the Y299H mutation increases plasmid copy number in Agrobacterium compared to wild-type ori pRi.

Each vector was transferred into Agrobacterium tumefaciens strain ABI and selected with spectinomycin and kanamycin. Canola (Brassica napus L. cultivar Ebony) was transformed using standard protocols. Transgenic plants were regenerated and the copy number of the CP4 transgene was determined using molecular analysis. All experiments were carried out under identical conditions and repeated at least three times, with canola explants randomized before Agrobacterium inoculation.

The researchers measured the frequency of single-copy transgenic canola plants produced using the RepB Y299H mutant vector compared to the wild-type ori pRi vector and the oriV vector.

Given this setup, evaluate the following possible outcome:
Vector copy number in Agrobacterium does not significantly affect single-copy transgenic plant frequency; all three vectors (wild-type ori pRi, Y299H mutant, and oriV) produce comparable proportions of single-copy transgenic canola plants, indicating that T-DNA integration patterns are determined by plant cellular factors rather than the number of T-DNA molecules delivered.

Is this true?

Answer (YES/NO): NO